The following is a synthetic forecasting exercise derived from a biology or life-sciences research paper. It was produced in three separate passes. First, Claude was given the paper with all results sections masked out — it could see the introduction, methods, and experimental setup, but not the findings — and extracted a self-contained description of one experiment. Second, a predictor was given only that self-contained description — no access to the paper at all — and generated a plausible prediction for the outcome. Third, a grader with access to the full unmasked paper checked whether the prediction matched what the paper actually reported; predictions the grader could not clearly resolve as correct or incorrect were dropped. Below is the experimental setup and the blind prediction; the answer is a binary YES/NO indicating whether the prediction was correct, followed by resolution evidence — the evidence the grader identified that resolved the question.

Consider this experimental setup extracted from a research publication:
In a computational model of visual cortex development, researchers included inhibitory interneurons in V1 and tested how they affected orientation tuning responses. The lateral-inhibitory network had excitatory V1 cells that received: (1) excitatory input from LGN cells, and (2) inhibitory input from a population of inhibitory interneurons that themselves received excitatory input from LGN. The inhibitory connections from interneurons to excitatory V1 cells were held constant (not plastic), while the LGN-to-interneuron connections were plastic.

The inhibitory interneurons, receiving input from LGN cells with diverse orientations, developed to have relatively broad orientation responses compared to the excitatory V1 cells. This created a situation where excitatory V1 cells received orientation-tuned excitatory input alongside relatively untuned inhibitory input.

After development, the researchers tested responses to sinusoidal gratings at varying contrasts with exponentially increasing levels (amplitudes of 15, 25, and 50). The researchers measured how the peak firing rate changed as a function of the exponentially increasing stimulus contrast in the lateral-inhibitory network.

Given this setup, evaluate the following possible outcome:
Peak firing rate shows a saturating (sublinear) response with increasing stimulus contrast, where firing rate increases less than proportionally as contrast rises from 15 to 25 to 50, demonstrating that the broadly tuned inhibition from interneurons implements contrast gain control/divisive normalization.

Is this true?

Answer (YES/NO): YES